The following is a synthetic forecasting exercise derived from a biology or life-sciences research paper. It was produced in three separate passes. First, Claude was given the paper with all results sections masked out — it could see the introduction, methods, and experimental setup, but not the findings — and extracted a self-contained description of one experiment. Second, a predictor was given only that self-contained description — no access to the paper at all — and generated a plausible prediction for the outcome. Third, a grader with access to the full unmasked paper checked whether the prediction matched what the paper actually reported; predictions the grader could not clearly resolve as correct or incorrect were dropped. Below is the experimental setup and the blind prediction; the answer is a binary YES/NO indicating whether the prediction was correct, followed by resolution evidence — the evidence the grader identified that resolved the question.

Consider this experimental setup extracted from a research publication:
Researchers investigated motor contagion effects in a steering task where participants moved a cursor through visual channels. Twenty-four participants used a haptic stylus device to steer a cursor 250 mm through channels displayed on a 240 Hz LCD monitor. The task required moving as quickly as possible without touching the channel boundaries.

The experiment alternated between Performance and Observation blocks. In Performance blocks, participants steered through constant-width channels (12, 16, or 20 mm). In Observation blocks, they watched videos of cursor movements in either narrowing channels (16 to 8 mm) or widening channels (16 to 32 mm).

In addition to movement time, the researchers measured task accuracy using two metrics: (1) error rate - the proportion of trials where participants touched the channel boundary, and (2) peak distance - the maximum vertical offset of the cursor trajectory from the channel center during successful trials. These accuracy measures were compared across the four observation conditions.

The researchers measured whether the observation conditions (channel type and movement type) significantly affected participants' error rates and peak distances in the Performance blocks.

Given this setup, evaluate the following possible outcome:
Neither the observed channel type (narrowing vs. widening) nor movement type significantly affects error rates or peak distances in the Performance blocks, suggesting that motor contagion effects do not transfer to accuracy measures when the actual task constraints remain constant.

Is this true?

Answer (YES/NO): YES